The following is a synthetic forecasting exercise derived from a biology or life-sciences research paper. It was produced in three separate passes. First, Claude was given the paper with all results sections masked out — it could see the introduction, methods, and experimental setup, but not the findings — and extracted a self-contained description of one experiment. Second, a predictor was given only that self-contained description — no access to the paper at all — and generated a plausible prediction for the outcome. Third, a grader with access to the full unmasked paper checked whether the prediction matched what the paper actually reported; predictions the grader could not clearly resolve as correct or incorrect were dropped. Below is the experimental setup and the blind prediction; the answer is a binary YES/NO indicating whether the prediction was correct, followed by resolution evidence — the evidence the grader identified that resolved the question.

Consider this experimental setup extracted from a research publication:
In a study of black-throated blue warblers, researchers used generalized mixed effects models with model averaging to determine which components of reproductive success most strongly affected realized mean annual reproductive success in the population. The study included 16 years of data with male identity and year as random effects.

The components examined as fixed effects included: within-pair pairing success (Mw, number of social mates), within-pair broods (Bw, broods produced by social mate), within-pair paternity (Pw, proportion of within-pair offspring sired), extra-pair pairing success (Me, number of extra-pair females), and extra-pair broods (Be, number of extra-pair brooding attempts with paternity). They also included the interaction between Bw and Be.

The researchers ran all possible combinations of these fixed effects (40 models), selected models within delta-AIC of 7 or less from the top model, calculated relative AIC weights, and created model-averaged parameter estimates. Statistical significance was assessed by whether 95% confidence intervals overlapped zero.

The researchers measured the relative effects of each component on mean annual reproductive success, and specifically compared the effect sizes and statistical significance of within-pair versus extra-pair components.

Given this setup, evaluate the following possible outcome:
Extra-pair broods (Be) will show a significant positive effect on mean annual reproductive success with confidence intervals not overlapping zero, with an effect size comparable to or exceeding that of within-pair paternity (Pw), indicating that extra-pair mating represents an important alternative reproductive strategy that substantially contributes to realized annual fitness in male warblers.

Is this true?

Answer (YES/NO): NO